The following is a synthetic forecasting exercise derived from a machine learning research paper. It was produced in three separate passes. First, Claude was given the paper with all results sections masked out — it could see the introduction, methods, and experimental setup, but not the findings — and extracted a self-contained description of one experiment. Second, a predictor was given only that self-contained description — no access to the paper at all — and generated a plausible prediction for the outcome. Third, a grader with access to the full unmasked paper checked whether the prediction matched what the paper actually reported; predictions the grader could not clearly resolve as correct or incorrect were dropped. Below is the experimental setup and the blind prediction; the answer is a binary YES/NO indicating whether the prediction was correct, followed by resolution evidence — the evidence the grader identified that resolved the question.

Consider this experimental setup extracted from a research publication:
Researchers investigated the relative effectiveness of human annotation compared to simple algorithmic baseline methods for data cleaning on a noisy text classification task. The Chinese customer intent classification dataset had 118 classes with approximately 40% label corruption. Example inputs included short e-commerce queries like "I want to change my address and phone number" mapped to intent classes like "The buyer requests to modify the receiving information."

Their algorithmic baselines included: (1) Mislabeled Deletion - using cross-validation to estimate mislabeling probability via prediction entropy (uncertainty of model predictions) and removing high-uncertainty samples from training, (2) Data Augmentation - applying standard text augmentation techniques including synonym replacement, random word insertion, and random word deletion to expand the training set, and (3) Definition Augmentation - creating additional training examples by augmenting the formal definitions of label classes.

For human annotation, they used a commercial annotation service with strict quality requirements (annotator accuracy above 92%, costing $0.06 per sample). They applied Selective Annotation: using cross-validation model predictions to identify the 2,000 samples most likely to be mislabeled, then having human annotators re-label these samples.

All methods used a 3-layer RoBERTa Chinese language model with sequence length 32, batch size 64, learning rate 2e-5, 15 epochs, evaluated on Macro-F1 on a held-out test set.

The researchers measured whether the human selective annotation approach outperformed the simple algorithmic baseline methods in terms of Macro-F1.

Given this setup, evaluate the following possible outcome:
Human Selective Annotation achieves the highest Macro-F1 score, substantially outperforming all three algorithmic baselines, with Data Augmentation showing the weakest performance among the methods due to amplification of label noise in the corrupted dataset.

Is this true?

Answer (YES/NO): NO